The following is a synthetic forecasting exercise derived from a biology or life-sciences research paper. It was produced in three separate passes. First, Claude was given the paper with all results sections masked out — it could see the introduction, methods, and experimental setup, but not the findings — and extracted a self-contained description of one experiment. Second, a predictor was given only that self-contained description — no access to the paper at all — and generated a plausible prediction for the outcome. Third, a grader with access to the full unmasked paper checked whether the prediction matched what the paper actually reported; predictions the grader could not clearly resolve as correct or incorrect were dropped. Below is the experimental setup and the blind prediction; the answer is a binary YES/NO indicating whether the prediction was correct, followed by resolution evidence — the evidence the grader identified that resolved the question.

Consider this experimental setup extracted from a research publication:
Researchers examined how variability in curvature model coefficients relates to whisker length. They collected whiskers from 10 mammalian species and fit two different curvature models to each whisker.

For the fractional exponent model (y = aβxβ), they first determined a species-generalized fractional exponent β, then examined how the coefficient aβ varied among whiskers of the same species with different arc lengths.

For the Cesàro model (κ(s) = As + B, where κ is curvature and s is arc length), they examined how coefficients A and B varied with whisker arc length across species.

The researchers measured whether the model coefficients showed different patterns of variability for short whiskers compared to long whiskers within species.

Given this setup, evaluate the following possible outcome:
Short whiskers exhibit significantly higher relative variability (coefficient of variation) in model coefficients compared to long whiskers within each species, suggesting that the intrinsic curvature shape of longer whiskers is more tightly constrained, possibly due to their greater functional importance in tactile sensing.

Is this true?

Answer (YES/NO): YES